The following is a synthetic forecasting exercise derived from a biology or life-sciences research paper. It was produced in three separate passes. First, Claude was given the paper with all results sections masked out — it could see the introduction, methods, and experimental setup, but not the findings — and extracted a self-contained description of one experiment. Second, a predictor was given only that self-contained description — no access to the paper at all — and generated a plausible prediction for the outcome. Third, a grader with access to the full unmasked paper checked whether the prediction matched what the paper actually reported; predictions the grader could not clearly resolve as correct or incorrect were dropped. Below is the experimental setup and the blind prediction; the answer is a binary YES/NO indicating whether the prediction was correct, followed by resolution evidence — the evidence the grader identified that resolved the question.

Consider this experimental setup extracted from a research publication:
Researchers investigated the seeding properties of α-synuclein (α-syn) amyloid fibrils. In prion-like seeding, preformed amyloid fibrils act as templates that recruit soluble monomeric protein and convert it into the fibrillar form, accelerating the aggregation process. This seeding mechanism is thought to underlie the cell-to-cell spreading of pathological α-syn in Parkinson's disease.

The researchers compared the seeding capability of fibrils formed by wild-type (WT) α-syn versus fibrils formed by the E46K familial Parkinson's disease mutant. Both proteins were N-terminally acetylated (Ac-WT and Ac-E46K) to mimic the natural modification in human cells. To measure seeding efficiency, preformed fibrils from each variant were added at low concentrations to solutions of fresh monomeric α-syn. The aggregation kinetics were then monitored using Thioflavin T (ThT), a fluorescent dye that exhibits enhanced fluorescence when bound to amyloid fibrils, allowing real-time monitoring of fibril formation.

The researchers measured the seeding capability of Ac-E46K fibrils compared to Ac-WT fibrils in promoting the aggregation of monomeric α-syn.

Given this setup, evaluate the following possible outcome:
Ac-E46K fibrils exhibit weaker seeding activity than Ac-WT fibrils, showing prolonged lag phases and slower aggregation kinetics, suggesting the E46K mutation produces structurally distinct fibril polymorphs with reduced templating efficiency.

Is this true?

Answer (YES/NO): NO